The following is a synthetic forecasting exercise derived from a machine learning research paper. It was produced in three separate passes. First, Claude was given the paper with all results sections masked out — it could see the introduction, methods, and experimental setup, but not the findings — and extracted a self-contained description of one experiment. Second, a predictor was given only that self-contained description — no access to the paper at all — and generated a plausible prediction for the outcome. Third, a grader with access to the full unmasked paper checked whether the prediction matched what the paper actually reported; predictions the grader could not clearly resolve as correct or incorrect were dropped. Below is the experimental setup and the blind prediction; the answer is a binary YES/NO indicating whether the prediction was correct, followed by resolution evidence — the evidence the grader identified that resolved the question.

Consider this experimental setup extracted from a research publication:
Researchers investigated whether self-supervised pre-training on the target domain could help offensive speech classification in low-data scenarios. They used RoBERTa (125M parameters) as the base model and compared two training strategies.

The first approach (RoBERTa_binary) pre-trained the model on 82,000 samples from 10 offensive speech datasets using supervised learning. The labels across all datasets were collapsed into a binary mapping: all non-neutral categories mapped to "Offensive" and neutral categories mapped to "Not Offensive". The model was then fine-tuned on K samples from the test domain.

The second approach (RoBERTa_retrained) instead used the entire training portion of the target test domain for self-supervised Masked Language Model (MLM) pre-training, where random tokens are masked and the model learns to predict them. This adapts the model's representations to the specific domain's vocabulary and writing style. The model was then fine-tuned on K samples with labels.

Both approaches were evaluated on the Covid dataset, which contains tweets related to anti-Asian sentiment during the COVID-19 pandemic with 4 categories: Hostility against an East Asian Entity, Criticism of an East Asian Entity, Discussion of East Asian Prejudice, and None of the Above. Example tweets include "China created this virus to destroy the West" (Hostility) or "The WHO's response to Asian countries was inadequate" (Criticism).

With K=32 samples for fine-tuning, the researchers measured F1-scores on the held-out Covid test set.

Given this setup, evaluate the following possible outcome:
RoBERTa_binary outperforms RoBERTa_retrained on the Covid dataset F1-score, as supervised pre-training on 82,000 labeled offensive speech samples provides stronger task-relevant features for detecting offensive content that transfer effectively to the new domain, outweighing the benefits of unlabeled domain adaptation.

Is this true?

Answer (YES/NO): YES